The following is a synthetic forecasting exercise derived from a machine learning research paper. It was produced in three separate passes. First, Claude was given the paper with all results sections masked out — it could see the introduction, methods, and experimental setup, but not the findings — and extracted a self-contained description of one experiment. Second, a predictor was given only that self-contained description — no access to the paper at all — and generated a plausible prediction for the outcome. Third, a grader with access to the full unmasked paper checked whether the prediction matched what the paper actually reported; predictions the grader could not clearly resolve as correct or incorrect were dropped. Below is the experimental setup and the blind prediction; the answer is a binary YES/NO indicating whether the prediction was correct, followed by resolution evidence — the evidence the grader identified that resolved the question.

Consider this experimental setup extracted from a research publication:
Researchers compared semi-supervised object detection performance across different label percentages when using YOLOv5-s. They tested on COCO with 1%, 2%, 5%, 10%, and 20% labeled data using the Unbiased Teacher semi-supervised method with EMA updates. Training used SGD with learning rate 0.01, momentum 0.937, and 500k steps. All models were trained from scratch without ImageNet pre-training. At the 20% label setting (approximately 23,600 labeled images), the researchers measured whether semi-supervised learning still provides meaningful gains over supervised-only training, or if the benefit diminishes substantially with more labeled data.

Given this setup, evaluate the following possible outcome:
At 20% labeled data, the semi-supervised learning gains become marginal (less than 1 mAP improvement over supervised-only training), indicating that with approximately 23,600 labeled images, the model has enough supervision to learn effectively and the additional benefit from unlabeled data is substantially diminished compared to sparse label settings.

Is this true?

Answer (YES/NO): NO